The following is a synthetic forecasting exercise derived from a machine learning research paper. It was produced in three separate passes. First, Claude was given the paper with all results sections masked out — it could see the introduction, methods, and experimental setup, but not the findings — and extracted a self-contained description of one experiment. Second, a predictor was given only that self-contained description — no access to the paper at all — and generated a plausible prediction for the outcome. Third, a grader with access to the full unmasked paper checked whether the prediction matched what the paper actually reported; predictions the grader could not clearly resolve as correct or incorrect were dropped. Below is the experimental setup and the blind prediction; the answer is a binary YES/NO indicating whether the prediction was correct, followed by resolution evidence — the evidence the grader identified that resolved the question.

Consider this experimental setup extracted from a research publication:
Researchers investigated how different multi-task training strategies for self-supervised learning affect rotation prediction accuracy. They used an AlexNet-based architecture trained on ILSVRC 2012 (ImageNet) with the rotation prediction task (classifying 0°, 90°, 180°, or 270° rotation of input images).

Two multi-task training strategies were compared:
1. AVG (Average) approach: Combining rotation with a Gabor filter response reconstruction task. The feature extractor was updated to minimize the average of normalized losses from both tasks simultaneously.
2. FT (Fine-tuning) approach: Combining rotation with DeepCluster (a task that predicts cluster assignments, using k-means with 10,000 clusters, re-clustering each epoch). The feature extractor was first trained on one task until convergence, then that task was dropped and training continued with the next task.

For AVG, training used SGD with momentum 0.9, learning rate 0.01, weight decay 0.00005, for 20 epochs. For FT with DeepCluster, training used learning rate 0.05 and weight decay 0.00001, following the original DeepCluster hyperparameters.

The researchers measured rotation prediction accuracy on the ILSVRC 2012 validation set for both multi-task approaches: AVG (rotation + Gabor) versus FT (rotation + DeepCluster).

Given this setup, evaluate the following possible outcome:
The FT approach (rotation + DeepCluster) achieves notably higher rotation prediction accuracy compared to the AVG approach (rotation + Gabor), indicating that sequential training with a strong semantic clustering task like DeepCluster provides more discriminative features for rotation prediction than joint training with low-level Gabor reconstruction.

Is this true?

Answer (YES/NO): NO